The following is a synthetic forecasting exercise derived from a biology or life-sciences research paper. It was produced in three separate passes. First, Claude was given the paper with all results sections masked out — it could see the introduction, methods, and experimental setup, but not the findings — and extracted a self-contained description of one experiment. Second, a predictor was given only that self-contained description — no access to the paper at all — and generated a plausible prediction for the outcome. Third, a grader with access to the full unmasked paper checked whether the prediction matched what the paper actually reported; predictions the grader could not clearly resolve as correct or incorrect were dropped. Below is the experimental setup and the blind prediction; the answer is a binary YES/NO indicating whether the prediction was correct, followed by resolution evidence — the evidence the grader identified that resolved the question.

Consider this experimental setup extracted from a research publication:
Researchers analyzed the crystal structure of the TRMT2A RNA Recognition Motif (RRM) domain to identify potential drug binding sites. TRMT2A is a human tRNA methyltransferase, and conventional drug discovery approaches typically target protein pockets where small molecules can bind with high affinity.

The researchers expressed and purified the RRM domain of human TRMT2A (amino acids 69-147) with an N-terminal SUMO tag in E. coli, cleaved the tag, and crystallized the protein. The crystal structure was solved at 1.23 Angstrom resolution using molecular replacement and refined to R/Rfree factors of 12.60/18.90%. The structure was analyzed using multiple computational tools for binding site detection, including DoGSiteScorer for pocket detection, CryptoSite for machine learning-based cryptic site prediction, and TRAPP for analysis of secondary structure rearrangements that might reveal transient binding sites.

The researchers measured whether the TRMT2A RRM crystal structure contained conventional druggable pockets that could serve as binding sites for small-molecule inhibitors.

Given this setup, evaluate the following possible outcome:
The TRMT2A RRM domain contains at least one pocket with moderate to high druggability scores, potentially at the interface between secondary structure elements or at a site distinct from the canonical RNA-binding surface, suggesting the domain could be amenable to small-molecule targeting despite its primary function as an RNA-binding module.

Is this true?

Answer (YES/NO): NO